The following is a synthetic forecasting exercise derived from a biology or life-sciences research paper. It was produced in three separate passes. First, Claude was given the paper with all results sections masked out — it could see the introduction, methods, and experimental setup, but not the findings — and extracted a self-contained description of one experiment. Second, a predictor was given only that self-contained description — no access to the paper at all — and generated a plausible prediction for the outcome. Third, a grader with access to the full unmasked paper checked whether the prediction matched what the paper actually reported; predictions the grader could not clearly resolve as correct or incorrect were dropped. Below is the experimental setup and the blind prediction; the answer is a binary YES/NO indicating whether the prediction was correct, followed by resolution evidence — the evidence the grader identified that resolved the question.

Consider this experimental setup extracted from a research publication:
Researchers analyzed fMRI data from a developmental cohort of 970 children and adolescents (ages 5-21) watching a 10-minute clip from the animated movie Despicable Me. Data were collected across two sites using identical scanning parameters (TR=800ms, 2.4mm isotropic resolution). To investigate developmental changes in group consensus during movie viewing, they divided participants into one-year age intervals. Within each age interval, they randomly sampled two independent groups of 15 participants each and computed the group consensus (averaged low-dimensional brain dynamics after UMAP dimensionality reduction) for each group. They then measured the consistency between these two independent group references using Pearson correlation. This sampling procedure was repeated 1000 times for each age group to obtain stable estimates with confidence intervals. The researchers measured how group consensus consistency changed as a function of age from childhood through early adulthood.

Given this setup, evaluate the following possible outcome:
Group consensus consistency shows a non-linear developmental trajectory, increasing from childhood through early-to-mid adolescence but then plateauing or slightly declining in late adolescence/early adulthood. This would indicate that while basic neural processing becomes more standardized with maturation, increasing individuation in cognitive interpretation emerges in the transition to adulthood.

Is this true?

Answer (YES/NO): NO